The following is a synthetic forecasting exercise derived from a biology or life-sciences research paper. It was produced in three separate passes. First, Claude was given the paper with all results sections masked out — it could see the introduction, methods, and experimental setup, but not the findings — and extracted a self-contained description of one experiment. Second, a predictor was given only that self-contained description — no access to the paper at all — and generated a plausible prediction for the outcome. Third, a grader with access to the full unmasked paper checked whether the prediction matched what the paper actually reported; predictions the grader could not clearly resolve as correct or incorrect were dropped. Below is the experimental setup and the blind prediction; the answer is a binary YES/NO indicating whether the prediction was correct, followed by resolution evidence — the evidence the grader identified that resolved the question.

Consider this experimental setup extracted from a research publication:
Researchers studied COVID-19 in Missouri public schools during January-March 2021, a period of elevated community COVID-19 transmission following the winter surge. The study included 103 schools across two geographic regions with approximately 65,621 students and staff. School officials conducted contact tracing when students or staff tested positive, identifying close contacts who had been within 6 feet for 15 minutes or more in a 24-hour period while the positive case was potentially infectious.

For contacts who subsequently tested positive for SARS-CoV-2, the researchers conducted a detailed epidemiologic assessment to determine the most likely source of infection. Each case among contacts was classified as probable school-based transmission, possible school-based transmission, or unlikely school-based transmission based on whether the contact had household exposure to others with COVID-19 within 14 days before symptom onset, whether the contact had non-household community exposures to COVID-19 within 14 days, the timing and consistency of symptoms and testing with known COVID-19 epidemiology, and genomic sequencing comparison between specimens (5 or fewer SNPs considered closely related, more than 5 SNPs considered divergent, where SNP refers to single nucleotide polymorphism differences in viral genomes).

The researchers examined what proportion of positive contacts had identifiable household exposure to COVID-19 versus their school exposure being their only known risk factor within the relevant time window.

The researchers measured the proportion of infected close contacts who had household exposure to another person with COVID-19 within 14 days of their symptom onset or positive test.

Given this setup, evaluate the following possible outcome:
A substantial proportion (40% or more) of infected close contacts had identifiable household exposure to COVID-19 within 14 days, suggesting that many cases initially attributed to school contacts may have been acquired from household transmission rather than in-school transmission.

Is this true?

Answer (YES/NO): NO